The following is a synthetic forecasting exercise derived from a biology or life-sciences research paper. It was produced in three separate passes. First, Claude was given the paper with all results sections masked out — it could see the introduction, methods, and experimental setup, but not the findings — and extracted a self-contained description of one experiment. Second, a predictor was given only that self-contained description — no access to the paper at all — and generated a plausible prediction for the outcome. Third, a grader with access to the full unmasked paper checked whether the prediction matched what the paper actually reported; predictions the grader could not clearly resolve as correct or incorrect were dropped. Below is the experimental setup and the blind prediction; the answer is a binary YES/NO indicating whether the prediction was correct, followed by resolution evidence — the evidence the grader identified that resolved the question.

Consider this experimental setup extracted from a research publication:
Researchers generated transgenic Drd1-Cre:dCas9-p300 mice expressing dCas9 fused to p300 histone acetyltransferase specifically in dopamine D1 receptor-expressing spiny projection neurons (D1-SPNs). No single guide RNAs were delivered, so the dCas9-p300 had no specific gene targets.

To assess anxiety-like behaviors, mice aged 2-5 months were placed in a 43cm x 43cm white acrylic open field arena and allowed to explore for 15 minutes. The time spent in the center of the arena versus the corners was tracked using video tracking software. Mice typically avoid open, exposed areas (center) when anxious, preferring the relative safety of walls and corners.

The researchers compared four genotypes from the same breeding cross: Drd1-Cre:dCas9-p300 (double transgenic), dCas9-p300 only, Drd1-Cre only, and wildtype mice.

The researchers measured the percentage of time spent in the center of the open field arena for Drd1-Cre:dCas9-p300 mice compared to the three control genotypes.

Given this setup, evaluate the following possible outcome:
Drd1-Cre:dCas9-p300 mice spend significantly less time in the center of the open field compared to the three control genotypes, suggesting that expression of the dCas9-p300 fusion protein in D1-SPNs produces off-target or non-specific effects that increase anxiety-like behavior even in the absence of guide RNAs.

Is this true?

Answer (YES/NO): NO